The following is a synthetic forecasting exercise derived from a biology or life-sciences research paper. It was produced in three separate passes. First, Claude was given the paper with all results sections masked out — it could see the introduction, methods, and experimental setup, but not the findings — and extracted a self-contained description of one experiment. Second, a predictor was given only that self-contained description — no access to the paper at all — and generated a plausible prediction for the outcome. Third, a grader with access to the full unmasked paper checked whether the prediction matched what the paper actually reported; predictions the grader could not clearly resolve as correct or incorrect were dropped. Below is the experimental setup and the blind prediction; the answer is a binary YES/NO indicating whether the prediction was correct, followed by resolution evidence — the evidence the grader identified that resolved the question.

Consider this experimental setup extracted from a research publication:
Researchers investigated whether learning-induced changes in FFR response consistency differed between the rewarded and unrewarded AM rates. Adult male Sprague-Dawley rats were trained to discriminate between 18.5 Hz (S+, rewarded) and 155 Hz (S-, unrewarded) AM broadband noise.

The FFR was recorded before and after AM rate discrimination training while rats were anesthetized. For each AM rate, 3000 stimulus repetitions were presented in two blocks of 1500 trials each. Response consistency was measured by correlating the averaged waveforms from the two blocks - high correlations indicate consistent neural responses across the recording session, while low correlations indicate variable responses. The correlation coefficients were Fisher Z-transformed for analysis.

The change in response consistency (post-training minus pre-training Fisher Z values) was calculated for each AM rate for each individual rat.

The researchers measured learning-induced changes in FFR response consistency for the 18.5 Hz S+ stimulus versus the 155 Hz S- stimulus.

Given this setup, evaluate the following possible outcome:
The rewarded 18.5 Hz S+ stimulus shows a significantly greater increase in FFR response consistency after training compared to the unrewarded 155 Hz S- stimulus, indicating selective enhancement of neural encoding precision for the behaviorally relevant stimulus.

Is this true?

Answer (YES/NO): NO